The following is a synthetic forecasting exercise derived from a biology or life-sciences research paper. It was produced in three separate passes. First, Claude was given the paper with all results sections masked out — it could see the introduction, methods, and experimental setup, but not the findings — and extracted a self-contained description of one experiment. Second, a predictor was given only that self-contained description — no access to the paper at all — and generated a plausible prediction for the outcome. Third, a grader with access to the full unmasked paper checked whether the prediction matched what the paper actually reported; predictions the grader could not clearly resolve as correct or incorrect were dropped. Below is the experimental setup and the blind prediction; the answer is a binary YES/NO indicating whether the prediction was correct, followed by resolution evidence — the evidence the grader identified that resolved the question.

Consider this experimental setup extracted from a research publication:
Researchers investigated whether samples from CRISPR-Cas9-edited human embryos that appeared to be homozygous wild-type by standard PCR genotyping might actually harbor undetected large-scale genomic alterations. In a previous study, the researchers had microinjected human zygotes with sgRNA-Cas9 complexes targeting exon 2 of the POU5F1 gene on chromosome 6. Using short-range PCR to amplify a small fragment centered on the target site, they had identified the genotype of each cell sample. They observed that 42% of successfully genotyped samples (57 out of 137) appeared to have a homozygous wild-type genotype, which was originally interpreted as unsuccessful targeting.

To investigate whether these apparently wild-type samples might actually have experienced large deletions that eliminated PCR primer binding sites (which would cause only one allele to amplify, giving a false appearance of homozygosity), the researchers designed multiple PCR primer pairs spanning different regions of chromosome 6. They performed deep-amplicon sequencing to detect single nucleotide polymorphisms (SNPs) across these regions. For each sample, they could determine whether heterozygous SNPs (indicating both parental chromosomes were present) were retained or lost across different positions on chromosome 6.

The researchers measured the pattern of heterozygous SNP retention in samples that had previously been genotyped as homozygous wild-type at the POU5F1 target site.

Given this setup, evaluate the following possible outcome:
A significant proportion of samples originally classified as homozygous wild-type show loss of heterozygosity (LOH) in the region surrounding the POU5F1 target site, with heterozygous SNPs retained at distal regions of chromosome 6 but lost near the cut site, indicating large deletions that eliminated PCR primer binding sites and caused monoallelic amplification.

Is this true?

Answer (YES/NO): YES